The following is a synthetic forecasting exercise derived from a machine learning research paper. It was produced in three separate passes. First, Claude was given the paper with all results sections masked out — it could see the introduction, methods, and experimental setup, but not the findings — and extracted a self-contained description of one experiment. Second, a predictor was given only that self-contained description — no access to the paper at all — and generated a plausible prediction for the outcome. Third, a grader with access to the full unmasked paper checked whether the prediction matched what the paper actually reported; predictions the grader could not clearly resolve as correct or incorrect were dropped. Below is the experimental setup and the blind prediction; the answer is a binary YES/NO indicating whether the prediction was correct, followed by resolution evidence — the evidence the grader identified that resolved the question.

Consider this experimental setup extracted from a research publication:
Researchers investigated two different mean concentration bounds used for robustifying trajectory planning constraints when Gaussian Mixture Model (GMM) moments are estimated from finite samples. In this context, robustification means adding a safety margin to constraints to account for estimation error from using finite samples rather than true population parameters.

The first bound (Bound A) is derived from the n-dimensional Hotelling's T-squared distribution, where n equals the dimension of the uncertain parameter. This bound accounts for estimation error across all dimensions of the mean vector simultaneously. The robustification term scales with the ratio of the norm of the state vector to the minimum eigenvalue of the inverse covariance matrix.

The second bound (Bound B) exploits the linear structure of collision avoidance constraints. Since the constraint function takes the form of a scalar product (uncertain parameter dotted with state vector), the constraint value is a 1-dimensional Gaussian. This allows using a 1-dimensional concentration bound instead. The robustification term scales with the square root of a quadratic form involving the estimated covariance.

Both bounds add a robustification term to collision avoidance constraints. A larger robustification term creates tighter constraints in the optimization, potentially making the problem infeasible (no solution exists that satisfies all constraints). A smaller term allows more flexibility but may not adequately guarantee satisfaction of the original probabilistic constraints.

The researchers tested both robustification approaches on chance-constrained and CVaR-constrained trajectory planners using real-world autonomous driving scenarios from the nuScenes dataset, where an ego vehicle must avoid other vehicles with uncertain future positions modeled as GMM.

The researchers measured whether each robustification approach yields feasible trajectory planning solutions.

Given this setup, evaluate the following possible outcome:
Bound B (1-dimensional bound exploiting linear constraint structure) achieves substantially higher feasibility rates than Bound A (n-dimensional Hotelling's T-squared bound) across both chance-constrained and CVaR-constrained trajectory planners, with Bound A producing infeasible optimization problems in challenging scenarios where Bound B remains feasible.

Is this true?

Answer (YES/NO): YES